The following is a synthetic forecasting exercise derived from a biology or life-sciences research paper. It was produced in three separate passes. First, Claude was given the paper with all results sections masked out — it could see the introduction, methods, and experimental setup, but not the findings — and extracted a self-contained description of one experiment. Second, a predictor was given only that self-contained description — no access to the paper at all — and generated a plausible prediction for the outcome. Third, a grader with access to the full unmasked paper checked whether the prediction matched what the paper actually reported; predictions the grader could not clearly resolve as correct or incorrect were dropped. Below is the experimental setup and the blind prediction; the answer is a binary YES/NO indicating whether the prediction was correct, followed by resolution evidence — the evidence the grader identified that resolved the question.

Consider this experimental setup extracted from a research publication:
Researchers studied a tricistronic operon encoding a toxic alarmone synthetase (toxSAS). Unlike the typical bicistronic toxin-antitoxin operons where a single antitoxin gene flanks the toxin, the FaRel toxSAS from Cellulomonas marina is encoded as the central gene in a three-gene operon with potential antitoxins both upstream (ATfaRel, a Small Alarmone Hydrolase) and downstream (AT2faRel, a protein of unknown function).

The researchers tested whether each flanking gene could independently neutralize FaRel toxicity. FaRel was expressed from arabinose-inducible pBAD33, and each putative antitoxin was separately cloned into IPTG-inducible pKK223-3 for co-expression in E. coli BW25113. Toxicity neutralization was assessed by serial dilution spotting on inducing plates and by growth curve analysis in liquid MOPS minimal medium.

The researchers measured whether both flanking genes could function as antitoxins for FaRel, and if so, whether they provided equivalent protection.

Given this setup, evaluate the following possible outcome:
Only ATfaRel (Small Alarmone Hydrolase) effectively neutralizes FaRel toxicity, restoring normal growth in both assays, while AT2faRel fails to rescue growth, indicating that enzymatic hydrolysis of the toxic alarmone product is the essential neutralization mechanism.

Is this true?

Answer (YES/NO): NO